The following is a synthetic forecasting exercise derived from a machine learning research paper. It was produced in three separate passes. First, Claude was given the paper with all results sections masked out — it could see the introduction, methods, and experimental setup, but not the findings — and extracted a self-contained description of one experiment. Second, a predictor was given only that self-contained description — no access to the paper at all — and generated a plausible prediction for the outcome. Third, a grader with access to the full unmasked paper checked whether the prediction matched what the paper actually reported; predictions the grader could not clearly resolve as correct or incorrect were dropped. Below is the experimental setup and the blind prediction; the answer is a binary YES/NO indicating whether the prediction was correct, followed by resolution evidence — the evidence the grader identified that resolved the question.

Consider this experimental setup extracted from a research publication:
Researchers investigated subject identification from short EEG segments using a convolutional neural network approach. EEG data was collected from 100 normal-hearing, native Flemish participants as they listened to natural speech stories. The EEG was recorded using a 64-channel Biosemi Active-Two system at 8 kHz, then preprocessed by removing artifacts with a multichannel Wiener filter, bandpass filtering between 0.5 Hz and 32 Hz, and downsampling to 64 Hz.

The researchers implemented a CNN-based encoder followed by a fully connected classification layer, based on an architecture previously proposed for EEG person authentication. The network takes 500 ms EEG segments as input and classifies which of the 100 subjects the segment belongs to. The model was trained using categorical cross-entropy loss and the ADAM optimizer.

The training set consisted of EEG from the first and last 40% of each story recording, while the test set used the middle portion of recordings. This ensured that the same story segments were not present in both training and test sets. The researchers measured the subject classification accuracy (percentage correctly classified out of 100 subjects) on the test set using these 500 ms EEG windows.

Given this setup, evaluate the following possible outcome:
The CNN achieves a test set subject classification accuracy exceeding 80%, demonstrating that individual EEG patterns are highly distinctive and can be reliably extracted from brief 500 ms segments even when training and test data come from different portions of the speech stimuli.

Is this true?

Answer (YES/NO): YES